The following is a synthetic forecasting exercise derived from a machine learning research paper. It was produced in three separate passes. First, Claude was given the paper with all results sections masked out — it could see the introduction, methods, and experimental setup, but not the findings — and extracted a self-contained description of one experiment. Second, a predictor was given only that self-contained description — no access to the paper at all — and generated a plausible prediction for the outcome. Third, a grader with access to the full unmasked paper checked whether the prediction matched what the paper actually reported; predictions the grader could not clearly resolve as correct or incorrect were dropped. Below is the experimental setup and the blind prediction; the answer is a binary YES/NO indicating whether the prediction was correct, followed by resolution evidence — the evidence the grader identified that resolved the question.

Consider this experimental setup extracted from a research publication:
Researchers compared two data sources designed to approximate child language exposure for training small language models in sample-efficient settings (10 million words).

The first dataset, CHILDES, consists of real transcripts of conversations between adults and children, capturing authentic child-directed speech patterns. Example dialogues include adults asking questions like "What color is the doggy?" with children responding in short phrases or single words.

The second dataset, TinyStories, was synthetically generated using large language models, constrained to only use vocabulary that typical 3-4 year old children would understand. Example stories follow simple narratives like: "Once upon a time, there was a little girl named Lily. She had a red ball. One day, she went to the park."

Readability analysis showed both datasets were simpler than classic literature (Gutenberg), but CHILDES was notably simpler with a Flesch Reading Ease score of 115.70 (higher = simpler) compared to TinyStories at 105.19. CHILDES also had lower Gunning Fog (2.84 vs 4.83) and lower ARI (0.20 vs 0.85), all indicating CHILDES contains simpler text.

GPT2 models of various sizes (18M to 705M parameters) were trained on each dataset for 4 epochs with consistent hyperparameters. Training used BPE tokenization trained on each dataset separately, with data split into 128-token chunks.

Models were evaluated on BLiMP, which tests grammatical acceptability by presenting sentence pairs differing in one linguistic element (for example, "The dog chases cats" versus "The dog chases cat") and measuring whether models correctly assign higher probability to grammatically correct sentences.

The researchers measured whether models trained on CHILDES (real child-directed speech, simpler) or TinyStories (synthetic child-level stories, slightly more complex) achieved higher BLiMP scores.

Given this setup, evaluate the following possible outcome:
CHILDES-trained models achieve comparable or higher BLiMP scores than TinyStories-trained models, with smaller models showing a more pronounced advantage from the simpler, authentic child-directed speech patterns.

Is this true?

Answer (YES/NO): NO